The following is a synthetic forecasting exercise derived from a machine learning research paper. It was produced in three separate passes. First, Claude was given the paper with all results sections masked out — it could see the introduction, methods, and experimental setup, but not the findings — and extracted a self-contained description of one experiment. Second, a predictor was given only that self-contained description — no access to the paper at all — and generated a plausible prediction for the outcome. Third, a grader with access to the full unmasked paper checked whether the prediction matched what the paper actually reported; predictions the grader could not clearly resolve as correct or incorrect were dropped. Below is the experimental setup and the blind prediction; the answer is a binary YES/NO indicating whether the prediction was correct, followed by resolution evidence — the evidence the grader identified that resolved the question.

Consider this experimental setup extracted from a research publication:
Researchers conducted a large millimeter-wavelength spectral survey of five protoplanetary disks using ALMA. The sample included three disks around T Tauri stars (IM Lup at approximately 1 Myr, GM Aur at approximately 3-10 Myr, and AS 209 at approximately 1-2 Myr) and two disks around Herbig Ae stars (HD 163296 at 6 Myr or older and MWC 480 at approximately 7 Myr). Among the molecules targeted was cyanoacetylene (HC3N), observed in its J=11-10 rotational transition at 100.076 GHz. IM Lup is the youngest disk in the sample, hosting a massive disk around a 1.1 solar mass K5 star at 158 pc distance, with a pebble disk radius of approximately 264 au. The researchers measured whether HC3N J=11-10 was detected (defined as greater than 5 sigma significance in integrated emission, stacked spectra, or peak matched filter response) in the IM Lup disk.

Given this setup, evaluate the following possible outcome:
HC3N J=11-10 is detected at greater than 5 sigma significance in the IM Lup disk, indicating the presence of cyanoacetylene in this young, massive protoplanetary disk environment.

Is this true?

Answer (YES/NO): NO